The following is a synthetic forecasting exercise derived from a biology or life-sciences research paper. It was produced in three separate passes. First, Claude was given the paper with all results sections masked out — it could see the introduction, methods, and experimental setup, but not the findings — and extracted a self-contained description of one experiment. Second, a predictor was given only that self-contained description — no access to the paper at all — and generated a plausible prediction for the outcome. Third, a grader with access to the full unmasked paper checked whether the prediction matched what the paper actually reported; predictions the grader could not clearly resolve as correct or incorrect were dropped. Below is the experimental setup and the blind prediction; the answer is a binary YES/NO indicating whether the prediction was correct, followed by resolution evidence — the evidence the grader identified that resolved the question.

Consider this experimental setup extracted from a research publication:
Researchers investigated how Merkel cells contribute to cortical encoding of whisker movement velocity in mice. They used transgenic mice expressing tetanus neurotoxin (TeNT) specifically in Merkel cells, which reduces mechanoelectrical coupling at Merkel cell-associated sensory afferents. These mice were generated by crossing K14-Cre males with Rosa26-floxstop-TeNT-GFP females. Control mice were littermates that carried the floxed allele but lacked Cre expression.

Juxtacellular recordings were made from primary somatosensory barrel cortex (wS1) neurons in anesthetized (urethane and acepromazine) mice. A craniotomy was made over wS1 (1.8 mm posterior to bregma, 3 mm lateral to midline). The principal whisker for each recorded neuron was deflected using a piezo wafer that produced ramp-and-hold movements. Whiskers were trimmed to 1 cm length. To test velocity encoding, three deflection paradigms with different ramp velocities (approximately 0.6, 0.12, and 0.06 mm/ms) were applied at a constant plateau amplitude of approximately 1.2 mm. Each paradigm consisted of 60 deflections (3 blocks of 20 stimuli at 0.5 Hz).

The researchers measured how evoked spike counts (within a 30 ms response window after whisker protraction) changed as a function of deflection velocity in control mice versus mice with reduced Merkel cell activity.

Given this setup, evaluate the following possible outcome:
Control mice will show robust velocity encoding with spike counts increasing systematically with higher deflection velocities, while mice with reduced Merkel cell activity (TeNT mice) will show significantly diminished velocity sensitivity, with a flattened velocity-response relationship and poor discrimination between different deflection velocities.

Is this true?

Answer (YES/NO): YES